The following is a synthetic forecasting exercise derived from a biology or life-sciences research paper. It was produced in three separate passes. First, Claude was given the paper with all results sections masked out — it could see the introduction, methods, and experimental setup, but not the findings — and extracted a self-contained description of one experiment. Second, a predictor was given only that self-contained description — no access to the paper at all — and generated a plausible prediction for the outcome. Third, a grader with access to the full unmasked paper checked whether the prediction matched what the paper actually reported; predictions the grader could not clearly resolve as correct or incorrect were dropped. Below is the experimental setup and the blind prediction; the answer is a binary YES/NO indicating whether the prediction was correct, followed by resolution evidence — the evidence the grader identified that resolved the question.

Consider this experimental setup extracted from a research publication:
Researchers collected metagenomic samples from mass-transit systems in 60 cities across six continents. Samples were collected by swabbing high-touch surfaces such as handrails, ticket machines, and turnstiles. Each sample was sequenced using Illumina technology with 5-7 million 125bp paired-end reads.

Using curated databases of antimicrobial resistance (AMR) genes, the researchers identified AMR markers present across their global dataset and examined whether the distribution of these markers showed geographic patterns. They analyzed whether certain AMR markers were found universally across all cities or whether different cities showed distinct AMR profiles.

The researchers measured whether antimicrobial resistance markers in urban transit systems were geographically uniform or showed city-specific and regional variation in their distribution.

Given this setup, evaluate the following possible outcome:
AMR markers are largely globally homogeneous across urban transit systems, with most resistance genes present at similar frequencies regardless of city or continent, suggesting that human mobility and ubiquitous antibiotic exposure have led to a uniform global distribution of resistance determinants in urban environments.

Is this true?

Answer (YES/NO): NO